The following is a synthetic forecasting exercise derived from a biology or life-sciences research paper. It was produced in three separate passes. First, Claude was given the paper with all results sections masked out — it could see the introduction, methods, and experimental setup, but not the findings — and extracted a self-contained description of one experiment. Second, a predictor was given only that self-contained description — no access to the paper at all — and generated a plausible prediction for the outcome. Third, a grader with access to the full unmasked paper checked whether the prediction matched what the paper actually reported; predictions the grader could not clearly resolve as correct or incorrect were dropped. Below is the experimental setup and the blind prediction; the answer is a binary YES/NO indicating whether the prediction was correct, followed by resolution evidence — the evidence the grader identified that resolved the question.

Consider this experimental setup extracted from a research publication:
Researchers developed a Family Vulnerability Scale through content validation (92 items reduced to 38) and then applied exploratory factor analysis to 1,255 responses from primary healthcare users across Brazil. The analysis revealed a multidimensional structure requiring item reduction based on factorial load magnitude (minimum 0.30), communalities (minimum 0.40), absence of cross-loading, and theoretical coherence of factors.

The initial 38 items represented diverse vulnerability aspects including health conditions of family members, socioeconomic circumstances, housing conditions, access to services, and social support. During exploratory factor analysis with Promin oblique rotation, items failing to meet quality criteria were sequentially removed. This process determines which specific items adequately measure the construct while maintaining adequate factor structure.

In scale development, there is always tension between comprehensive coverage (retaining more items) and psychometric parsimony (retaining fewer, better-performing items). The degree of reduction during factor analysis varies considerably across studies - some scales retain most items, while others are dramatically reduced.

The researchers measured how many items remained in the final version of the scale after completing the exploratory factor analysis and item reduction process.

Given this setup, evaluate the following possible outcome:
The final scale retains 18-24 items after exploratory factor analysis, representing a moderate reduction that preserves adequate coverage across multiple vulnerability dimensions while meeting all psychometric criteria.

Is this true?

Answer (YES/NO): NO